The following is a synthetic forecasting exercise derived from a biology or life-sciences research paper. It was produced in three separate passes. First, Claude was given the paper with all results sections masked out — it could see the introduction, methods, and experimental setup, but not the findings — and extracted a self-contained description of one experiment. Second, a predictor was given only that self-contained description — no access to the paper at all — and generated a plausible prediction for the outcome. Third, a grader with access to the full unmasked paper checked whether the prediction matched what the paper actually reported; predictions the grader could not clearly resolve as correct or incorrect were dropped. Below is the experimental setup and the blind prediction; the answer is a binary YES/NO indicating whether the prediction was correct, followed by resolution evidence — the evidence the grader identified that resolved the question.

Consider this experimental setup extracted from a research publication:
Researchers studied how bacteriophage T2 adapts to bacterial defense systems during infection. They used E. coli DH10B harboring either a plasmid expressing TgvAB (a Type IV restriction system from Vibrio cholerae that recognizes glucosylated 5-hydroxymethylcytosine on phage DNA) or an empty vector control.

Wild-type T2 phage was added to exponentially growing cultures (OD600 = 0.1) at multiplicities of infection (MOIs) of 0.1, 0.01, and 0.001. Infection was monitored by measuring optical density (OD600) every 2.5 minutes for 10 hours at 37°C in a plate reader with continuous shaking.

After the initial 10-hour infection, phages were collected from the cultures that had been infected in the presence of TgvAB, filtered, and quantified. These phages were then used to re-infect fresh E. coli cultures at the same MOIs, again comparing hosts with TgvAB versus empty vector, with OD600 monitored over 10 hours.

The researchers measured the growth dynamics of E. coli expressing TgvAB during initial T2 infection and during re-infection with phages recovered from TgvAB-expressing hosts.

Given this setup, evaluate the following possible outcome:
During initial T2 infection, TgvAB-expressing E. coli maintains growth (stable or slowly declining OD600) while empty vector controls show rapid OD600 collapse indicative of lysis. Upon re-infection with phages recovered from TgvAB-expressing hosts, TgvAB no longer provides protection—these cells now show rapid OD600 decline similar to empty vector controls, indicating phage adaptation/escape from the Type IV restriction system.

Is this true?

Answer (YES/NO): NO